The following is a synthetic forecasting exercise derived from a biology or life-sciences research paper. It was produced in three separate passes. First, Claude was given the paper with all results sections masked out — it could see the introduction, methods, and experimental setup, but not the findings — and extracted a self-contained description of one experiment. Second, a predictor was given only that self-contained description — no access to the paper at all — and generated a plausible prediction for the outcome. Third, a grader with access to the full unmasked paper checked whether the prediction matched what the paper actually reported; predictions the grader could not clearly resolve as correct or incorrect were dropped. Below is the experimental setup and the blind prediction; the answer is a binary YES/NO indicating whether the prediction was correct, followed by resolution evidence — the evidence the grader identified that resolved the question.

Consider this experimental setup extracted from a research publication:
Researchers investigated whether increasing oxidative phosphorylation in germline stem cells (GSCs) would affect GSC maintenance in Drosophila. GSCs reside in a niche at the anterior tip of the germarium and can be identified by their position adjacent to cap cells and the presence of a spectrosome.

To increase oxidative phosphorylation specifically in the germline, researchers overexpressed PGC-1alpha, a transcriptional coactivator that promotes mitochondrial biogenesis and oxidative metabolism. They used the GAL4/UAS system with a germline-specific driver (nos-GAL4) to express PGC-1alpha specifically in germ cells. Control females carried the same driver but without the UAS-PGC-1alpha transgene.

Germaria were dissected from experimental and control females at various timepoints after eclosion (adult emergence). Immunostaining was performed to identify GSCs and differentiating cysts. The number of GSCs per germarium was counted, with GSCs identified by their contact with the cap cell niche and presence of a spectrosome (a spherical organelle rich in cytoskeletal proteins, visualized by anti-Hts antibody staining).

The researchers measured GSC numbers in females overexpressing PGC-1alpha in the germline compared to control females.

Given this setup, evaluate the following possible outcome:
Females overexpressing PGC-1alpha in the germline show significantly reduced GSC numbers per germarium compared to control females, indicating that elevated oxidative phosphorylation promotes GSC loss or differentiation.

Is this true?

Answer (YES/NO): YES